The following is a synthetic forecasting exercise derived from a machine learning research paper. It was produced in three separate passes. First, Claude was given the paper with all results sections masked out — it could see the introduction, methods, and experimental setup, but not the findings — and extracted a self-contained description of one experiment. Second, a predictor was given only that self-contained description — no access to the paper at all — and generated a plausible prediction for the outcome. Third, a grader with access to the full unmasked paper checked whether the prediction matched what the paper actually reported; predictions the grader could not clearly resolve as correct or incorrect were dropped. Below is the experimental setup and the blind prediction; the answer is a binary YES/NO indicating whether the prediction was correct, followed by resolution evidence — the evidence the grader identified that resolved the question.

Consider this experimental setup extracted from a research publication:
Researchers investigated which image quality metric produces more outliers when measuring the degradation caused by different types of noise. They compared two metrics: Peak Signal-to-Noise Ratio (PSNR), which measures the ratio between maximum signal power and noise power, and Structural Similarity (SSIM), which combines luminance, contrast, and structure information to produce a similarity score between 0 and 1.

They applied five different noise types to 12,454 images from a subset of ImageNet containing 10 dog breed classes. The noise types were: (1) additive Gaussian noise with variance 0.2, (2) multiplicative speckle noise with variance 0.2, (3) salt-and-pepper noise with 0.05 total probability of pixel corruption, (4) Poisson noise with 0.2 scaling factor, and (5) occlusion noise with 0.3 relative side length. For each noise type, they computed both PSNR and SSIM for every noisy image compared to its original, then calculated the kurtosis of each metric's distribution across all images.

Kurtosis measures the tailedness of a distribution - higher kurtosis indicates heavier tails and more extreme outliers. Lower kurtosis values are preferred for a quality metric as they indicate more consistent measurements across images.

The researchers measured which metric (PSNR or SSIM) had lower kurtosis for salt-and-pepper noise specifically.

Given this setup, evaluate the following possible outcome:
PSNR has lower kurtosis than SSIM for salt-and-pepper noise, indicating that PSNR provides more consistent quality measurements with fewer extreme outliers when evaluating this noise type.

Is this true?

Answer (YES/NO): YES